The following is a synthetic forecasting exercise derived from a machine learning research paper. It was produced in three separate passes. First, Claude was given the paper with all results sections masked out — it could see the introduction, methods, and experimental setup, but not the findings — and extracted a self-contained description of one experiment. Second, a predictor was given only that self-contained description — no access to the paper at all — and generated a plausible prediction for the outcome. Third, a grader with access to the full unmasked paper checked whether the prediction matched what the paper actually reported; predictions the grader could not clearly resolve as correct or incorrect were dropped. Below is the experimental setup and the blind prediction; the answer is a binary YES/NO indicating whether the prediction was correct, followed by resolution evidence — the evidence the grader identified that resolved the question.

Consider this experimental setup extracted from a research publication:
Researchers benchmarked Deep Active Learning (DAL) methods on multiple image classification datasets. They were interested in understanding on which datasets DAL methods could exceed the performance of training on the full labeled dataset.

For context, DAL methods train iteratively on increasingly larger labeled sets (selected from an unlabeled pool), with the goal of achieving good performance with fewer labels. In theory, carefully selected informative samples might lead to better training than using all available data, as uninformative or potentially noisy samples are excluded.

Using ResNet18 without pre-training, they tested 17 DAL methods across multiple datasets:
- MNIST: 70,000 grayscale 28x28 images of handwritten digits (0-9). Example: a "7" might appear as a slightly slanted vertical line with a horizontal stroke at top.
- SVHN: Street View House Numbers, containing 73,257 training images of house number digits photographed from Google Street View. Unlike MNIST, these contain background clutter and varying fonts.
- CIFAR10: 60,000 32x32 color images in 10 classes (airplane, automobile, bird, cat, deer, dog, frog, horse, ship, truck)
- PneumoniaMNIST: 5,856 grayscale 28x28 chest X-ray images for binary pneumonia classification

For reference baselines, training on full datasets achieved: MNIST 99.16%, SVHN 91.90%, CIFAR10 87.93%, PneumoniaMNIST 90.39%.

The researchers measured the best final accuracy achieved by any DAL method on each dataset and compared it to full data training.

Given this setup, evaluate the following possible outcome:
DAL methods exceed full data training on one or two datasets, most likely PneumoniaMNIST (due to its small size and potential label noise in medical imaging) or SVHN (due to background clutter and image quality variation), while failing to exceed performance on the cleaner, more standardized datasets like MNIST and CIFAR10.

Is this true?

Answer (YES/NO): NO